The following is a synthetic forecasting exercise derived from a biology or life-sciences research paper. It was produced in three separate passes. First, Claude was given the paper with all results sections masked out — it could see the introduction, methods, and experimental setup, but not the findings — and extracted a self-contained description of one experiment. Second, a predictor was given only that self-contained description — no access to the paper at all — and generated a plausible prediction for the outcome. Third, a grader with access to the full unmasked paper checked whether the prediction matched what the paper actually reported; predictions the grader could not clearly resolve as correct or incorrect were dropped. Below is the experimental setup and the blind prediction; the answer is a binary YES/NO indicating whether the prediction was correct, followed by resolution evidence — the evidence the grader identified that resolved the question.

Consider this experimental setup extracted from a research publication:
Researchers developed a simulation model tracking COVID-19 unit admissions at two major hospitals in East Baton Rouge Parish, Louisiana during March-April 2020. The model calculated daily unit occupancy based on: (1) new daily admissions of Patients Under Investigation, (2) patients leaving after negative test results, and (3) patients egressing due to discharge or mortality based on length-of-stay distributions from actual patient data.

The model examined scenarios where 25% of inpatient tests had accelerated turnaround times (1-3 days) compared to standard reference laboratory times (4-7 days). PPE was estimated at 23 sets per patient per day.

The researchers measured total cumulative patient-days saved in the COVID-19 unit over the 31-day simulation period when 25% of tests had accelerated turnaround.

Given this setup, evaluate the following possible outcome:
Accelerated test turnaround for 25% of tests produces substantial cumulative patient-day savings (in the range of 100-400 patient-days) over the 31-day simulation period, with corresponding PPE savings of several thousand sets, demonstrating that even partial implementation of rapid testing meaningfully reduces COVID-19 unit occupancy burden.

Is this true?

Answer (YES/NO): YES